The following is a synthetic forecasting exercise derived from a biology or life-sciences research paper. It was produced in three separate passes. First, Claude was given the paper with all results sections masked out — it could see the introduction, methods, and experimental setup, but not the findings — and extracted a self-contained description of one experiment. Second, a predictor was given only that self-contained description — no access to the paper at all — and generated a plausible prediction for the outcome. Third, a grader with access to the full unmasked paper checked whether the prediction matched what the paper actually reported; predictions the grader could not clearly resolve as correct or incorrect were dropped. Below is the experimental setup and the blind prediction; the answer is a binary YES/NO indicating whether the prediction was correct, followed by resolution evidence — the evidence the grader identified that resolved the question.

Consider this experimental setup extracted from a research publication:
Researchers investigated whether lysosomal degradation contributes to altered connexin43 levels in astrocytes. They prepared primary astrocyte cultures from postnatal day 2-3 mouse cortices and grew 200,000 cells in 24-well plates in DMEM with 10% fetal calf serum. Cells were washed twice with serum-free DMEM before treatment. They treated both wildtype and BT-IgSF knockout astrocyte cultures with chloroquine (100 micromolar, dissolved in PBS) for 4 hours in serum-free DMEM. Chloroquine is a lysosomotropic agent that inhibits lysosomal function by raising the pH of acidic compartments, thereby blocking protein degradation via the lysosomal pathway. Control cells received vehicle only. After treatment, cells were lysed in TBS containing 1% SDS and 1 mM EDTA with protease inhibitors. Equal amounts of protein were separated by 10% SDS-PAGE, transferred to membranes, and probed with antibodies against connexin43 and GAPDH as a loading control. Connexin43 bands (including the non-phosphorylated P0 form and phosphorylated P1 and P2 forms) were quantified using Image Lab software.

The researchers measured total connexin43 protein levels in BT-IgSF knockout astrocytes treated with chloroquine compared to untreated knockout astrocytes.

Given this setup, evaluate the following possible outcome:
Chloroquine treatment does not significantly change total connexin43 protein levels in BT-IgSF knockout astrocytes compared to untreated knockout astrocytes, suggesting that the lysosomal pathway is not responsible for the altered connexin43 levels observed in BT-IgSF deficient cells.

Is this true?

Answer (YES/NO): NO